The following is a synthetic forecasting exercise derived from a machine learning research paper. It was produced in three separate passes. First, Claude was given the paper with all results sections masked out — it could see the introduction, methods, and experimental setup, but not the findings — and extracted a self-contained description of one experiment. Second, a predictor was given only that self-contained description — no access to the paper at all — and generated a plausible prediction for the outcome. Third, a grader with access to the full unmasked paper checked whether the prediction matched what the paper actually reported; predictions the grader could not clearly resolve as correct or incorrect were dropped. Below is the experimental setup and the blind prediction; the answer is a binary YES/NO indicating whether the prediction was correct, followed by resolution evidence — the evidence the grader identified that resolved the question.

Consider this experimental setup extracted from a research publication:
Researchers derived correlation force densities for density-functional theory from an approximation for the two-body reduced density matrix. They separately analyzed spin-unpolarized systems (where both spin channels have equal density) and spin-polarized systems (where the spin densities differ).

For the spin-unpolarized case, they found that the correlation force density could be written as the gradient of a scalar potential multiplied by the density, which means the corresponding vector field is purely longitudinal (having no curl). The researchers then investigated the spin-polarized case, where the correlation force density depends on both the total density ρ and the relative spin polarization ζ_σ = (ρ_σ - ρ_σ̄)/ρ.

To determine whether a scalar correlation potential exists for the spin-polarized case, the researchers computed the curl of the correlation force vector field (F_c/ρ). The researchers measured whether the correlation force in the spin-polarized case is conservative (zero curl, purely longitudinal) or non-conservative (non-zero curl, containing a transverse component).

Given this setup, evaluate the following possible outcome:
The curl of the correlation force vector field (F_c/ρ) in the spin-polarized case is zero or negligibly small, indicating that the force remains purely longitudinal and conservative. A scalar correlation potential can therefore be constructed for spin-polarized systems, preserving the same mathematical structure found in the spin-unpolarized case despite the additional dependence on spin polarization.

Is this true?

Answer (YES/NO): NO